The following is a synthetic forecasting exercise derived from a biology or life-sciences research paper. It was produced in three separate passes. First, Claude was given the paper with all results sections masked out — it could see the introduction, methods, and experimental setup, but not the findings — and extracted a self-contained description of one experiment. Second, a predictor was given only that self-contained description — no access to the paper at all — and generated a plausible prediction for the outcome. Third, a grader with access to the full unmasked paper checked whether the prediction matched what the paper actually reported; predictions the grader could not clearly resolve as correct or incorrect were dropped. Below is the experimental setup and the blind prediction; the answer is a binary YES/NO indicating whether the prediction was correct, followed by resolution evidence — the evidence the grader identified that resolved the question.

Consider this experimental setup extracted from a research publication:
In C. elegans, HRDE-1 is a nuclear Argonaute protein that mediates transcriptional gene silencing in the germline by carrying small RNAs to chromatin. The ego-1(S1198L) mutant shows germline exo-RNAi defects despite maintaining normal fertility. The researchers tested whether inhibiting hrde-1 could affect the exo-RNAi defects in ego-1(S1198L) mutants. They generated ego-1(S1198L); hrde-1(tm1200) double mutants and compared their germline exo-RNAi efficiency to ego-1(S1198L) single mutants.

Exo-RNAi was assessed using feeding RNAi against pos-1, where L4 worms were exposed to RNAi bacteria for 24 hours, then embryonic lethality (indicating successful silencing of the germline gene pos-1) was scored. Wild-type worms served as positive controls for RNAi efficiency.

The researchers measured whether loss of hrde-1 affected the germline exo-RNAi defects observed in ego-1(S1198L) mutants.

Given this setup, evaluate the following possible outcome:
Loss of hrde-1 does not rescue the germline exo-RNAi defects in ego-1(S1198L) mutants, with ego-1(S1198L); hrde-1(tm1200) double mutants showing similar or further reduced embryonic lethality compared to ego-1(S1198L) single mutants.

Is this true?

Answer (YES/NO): NO